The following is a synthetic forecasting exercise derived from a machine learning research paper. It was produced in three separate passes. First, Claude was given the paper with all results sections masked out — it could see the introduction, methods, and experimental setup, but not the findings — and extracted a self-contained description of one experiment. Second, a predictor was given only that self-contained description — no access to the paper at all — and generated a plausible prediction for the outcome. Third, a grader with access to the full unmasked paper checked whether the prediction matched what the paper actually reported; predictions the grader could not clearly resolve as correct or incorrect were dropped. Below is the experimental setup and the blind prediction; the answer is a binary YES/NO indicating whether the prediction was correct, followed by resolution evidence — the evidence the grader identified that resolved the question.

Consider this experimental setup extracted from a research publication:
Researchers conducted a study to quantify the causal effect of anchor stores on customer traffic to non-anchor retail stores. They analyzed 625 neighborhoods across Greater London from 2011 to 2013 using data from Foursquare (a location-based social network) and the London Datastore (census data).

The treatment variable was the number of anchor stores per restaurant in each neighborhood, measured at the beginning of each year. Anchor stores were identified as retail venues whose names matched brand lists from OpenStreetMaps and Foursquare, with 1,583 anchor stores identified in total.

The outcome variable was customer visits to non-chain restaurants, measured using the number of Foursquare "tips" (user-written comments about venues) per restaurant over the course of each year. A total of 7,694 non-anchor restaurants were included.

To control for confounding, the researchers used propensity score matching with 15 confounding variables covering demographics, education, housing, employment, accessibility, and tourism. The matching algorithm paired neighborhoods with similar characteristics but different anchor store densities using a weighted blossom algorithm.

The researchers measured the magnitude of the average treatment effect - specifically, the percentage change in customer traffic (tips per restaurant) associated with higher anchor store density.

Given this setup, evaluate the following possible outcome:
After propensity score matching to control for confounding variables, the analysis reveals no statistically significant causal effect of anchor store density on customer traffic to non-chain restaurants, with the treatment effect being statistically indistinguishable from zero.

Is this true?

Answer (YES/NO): NO